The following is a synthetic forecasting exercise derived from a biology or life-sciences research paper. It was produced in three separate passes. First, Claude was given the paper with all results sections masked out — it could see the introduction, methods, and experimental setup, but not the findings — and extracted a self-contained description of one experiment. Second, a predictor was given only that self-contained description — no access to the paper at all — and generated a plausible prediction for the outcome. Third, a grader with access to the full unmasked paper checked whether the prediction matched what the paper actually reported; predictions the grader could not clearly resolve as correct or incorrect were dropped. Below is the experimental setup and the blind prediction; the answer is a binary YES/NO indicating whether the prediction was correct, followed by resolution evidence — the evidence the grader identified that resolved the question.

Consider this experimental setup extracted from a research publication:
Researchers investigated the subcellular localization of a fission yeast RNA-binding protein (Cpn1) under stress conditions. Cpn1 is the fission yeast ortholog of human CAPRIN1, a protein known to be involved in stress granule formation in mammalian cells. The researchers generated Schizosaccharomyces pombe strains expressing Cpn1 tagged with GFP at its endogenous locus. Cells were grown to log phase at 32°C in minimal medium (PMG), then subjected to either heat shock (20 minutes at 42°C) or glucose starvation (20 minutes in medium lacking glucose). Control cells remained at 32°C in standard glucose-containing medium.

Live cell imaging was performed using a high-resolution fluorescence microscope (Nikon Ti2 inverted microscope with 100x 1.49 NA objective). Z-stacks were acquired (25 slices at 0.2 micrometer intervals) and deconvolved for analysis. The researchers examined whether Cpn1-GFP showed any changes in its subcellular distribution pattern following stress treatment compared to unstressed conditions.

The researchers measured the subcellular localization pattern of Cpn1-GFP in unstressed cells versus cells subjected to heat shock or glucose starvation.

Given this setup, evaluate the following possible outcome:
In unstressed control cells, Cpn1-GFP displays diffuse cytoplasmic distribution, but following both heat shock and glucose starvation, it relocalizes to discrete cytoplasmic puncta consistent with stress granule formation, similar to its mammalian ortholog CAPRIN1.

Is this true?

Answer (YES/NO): YES